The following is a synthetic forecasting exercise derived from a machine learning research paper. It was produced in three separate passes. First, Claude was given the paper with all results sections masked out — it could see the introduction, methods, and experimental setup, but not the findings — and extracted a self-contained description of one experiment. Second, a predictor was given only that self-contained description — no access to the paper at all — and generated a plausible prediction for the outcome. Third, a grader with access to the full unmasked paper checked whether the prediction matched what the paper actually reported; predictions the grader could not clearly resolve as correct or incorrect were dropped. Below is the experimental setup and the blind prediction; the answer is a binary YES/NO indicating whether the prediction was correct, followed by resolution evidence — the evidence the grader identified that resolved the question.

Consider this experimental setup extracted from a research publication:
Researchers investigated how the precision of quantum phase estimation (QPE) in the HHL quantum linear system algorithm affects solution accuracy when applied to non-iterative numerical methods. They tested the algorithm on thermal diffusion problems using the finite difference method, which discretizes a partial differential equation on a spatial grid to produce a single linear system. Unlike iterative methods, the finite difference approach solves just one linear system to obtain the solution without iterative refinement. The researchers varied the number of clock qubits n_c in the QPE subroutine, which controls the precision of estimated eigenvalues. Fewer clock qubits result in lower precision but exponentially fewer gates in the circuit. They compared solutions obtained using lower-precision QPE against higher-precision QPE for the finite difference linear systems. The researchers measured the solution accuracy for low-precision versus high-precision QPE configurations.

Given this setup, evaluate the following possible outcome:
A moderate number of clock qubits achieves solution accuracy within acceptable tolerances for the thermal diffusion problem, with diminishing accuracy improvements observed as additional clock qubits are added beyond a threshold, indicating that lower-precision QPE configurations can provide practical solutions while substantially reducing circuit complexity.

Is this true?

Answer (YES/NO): YES